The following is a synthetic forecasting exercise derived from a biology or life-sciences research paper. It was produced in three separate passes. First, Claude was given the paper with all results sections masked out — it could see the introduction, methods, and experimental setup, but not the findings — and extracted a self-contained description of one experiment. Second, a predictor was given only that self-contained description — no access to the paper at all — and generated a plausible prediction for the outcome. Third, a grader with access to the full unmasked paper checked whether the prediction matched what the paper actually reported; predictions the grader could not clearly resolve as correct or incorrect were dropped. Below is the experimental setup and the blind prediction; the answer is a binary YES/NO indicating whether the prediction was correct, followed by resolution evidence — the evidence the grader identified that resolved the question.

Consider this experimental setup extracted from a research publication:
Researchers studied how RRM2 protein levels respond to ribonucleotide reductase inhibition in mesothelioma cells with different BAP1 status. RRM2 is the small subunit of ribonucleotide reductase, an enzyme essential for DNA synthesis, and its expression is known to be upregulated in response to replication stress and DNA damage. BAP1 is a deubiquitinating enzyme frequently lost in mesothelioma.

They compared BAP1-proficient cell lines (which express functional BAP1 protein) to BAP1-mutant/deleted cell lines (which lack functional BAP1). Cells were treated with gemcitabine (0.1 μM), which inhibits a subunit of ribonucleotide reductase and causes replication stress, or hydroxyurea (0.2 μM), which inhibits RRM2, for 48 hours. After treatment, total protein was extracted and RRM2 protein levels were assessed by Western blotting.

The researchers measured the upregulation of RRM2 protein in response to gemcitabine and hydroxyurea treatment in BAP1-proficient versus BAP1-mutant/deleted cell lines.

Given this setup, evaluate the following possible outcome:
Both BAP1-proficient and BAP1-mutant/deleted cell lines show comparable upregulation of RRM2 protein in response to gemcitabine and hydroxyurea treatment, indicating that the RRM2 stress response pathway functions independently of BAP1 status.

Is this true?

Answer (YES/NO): NO